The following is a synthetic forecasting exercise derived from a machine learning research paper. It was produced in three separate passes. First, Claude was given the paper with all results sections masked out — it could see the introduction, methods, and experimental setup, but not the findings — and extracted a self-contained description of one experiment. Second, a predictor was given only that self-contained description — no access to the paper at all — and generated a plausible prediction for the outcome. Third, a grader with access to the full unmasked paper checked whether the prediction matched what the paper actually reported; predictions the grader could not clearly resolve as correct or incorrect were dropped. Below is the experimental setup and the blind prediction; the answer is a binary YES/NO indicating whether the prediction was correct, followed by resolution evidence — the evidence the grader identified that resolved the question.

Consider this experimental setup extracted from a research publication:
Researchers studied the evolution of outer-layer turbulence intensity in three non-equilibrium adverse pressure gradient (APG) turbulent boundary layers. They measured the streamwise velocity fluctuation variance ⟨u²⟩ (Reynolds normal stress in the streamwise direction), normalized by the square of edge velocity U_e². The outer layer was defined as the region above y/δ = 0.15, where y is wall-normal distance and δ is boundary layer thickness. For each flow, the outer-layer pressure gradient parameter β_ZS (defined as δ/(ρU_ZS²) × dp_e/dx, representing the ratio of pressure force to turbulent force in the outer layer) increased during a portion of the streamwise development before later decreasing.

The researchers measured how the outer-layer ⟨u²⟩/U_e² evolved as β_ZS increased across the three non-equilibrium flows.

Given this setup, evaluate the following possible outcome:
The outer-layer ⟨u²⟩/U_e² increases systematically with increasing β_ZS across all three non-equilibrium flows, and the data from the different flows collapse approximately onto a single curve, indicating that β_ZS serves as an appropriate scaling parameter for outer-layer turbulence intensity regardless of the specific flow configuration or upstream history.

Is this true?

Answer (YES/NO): NO